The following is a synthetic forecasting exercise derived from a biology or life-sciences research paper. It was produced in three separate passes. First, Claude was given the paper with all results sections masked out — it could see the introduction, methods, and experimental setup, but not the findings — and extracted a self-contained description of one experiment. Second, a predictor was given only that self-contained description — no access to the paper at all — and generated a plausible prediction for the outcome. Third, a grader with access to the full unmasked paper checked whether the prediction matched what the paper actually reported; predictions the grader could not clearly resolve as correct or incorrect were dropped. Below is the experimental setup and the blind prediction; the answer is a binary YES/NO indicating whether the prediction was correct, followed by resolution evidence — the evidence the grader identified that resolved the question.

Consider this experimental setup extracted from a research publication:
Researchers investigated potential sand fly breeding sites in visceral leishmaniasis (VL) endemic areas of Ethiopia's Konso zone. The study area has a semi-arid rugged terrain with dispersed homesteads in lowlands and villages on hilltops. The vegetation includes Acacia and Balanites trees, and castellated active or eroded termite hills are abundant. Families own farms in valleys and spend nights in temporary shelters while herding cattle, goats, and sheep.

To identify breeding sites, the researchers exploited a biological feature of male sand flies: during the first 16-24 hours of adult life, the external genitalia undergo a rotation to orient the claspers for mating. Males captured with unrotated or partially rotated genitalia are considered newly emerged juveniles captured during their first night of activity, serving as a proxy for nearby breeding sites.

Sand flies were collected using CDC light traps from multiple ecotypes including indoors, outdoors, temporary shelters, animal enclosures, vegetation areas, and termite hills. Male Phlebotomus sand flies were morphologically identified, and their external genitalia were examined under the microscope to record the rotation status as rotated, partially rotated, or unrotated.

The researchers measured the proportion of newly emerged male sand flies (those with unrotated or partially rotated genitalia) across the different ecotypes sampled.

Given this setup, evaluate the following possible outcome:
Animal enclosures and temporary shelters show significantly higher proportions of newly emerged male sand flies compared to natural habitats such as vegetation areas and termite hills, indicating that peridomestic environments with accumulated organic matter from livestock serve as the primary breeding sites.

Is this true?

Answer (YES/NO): NO